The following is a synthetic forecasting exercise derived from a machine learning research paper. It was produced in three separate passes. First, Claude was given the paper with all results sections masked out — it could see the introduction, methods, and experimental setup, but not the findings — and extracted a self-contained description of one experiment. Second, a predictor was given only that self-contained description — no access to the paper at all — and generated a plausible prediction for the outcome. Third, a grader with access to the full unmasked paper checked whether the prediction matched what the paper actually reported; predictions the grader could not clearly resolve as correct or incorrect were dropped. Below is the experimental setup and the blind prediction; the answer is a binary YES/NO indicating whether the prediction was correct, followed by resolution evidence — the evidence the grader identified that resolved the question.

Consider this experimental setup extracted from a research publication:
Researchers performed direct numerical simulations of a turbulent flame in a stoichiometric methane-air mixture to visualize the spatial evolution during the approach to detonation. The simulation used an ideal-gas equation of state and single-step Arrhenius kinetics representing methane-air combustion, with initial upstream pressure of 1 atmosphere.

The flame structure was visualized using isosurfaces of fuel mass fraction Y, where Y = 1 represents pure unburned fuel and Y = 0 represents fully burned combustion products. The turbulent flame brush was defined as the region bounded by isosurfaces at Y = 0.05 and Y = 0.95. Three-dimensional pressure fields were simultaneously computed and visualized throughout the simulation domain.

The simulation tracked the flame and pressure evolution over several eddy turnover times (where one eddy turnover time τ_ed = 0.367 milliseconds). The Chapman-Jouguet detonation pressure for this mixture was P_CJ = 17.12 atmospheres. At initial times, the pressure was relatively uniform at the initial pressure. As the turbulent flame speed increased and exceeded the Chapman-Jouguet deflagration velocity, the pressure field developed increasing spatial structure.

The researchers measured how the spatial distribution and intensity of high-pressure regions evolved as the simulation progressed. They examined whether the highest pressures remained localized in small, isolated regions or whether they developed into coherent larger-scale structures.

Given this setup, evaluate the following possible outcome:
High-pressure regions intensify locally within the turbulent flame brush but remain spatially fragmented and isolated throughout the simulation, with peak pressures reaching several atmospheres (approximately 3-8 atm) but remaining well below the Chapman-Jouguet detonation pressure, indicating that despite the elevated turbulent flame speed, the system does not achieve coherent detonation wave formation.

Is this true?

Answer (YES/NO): NO